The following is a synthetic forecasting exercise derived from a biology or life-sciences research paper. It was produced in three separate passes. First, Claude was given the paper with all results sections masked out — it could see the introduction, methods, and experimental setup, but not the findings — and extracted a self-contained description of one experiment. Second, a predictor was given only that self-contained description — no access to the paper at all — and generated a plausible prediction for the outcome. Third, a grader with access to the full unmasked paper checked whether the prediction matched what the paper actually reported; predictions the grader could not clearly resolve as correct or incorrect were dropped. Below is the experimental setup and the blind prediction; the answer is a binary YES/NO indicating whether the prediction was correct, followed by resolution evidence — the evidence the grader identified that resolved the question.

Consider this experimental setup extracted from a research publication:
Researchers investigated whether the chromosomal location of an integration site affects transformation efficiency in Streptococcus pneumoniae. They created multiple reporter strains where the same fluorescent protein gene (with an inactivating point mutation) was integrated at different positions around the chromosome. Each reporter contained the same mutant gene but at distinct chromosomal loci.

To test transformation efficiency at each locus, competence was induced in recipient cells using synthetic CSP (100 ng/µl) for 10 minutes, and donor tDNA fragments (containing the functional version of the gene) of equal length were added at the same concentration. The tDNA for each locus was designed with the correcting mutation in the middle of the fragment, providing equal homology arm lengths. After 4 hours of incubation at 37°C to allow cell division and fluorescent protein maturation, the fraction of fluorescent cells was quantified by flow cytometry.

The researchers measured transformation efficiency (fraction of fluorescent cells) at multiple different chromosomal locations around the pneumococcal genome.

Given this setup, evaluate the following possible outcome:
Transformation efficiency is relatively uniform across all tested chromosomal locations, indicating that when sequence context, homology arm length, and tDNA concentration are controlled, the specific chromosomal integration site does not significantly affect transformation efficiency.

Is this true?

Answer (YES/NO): YES